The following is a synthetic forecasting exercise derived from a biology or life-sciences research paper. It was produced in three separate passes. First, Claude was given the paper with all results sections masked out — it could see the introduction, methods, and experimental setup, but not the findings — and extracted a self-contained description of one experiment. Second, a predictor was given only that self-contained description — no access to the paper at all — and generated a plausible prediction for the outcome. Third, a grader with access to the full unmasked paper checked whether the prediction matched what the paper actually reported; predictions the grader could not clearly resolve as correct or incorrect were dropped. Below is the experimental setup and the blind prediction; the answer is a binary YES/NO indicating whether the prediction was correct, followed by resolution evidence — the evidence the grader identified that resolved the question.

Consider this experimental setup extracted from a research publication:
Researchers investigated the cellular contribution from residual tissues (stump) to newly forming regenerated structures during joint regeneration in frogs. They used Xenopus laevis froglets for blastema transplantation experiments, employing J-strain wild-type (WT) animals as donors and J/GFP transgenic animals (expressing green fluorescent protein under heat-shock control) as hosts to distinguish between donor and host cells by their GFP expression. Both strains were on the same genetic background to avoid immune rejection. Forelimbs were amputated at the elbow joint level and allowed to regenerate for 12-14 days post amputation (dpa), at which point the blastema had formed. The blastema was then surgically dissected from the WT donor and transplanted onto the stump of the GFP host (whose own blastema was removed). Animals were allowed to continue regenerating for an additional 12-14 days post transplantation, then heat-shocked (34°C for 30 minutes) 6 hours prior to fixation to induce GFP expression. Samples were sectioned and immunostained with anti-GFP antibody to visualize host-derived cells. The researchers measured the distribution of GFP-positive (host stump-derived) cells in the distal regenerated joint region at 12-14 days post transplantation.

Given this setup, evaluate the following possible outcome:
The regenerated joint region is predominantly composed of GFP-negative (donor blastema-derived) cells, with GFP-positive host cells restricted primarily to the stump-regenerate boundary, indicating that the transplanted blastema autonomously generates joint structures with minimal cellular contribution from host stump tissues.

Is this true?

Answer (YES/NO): NO